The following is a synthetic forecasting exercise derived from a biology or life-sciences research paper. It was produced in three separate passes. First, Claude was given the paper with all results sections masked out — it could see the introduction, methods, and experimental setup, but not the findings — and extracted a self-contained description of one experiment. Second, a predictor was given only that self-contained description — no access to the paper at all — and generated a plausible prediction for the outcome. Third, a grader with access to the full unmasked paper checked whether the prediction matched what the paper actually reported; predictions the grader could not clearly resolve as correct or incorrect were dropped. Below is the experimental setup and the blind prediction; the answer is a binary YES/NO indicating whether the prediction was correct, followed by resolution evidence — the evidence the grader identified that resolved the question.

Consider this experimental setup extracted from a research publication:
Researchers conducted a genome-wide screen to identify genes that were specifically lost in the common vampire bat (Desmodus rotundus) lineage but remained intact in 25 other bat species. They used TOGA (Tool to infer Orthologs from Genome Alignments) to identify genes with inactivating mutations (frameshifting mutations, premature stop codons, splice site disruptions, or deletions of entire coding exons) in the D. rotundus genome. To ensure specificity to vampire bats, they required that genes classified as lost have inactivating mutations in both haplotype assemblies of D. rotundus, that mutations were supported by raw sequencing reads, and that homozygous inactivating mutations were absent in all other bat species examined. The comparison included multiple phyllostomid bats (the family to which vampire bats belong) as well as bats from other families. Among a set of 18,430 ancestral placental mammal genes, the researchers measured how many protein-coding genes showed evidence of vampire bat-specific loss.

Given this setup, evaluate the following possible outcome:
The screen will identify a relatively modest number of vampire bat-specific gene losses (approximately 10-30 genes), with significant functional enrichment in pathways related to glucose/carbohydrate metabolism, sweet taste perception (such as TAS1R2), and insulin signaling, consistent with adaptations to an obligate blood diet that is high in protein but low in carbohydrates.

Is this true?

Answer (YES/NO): YES